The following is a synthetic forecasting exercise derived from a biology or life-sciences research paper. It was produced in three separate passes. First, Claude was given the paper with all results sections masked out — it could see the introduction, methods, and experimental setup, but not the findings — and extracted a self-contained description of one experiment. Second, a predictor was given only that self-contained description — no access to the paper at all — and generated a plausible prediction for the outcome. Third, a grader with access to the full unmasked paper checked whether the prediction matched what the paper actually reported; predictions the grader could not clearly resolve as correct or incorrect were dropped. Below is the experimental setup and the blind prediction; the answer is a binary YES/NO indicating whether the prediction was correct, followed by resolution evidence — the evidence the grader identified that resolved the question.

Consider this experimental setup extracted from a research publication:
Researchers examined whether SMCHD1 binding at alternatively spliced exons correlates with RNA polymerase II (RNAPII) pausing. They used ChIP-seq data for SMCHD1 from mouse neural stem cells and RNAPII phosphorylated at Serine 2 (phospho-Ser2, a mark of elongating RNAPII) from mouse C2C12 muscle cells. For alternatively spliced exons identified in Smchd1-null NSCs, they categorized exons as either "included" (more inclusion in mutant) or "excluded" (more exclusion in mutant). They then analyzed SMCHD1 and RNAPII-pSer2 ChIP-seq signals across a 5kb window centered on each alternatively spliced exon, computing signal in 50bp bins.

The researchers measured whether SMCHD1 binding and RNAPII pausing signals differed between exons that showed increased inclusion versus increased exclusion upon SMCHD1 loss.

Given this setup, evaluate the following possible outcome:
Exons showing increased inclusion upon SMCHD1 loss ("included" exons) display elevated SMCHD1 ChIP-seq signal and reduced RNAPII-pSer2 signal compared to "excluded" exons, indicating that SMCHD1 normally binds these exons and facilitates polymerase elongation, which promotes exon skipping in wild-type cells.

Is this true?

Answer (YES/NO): NO